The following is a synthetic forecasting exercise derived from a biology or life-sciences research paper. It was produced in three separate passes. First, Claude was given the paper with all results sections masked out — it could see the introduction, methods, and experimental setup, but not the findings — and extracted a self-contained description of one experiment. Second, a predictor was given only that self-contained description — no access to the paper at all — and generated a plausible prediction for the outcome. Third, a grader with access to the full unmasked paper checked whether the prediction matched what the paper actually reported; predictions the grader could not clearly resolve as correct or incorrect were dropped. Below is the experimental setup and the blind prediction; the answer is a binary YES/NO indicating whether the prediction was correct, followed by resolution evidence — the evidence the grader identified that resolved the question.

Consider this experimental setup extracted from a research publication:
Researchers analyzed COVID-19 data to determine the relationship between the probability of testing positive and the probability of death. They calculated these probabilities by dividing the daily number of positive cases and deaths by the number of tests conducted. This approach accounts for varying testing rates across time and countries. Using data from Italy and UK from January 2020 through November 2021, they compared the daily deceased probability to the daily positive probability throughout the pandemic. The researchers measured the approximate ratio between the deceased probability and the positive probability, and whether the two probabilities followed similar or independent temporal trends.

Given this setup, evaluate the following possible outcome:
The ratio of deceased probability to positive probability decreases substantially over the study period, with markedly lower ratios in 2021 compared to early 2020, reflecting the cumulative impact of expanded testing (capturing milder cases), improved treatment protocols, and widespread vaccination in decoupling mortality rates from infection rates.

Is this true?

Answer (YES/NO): NO